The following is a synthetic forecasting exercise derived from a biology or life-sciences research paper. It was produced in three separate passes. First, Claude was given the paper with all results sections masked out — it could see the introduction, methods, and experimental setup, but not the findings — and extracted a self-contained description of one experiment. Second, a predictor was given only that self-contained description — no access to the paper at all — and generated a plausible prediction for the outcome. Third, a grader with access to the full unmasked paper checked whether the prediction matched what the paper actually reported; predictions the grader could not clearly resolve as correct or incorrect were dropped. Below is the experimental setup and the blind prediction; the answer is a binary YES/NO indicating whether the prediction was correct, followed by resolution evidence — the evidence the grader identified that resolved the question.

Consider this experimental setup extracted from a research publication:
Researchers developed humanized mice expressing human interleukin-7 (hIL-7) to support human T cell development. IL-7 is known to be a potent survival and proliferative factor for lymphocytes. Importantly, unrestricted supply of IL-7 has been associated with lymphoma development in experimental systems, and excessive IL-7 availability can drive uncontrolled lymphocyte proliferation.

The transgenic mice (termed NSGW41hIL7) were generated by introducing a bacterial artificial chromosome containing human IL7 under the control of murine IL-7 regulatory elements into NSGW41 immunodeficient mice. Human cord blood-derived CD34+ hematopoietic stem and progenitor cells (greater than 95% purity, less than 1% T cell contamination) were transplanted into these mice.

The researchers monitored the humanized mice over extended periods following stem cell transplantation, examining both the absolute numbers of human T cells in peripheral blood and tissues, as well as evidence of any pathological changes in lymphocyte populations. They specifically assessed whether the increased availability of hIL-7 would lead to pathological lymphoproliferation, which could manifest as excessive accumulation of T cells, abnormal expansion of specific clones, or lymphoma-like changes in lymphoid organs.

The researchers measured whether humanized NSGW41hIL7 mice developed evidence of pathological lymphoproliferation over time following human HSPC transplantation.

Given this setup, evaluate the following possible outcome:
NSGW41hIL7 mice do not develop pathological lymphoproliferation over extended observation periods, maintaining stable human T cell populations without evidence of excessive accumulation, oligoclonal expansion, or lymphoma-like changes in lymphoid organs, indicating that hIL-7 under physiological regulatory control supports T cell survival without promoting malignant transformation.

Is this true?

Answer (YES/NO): YES